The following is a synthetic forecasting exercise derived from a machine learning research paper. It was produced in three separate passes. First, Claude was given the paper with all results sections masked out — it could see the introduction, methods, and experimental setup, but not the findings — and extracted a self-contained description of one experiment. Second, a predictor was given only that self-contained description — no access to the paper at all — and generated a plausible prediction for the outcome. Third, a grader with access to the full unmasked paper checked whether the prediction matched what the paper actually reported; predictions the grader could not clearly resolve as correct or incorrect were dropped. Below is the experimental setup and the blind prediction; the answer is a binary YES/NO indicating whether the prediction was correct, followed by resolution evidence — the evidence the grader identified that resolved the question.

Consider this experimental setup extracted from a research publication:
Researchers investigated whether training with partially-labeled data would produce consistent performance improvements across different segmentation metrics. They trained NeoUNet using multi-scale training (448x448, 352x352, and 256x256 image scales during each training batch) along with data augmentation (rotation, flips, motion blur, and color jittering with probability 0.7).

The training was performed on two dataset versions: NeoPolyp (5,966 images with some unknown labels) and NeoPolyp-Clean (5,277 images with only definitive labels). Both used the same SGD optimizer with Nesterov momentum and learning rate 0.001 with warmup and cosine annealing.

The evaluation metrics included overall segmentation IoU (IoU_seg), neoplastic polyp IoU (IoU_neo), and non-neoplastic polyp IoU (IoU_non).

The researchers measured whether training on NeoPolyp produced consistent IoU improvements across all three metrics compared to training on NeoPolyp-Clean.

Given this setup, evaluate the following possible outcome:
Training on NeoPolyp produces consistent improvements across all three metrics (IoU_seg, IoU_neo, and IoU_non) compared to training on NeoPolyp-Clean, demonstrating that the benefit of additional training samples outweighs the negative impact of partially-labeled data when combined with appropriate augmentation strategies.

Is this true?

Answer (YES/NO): YES